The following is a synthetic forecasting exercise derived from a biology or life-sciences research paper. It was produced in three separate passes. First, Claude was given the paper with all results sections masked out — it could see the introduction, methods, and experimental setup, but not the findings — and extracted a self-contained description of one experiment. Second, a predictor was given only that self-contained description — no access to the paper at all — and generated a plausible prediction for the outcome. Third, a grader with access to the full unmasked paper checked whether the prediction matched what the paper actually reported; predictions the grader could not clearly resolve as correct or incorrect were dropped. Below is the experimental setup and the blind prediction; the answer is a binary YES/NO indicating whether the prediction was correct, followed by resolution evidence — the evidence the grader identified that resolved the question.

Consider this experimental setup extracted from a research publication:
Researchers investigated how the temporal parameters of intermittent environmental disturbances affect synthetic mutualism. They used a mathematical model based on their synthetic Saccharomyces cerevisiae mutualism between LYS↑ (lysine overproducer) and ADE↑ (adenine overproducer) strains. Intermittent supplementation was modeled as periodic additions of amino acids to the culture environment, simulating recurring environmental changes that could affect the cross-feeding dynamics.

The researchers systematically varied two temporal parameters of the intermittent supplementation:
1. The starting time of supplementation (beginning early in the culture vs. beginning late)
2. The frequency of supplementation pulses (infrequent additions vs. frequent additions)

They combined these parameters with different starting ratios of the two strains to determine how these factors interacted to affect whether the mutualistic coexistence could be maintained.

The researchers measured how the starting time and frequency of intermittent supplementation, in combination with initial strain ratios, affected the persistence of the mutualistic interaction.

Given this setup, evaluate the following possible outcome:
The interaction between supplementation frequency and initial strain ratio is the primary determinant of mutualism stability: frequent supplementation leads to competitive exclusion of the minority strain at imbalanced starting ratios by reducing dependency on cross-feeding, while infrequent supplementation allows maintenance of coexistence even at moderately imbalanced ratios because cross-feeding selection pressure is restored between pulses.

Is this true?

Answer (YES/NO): NO